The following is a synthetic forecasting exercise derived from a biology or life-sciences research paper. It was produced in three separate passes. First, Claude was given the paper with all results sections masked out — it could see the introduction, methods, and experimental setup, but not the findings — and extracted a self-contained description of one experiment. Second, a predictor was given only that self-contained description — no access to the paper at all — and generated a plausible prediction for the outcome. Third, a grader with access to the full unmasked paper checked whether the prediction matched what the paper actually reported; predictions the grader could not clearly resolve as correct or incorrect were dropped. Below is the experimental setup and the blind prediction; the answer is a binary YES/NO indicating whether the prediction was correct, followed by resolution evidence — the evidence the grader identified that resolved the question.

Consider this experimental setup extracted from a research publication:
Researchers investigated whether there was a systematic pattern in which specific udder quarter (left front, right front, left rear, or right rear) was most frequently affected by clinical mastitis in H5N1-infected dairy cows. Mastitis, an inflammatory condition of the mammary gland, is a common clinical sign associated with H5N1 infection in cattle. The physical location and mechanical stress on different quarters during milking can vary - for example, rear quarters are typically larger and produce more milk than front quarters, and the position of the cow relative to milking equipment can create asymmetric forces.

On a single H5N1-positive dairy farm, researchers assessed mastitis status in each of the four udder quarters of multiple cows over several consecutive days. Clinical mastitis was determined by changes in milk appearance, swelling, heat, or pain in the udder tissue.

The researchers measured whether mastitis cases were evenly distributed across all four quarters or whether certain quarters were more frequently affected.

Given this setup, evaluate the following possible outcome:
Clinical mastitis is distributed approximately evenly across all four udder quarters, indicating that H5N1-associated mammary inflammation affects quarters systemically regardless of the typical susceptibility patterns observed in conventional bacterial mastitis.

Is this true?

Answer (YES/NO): NO